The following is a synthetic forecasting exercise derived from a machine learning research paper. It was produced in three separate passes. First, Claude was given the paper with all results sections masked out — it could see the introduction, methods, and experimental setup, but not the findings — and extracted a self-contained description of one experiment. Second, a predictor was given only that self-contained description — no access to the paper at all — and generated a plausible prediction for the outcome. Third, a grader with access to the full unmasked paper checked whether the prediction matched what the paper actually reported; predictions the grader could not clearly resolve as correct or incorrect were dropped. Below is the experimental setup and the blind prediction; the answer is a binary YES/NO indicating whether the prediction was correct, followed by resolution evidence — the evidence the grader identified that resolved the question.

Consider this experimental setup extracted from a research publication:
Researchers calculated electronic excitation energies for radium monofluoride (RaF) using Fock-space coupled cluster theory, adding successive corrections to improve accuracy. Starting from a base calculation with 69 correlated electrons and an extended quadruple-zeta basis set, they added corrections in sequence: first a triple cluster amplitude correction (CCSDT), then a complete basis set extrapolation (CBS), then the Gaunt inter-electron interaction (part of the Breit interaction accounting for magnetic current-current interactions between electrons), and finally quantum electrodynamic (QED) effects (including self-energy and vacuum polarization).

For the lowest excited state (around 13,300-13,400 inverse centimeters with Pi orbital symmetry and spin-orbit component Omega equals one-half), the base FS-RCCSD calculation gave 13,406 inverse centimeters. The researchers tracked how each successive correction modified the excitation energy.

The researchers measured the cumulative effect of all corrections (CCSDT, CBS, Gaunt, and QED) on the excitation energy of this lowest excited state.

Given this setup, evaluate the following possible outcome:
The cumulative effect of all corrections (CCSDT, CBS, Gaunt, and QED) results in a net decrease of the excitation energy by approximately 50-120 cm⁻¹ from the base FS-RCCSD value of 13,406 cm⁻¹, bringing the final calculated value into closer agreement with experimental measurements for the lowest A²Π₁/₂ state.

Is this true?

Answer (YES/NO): YES